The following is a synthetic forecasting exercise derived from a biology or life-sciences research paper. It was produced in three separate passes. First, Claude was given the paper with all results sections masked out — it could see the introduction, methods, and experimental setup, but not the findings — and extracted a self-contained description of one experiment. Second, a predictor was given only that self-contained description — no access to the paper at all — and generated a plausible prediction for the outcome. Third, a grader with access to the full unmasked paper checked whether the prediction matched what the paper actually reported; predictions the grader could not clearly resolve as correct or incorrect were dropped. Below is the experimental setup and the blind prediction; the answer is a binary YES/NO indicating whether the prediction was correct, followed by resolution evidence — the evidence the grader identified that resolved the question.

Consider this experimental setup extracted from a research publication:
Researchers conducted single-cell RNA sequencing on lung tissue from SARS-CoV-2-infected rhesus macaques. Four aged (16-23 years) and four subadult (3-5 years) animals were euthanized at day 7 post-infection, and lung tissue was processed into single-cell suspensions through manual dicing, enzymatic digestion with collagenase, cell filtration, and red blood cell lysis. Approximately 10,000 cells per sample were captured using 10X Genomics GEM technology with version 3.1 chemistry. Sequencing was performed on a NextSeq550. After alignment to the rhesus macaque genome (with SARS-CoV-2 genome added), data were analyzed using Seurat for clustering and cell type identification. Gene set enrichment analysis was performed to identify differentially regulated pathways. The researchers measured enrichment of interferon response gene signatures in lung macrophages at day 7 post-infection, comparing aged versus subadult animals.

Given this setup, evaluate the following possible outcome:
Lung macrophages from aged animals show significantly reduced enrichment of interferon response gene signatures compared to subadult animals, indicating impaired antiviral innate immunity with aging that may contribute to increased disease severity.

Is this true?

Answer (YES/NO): NO